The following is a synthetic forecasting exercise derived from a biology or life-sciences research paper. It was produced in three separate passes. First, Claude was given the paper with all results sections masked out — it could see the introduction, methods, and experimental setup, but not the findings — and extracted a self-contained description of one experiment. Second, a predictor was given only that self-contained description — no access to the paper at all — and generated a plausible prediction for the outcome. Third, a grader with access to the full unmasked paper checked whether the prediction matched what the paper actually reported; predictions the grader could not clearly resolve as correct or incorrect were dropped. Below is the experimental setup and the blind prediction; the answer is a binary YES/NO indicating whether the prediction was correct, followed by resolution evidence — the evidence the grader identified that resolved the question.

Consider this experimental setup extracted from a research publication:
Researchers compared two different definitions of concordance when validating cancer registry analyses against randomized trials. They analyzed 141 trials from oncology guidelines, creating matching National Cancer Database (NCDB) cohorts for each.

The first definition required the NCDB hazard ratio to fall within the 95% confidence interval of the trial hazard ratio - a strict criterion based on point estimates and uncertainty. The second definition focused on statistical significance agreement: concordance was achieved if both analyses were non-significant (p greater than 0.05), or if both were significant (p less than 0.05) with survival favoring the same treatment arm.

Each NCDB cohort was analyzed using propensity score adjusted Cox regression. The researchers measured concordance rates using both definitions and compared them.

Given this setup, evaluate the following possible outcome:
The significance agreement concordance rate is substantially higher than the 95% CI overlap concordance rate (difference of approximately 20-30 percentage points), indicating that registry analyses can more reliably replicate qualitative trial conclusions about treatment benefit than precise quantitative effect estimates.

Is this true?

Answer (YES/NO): NO